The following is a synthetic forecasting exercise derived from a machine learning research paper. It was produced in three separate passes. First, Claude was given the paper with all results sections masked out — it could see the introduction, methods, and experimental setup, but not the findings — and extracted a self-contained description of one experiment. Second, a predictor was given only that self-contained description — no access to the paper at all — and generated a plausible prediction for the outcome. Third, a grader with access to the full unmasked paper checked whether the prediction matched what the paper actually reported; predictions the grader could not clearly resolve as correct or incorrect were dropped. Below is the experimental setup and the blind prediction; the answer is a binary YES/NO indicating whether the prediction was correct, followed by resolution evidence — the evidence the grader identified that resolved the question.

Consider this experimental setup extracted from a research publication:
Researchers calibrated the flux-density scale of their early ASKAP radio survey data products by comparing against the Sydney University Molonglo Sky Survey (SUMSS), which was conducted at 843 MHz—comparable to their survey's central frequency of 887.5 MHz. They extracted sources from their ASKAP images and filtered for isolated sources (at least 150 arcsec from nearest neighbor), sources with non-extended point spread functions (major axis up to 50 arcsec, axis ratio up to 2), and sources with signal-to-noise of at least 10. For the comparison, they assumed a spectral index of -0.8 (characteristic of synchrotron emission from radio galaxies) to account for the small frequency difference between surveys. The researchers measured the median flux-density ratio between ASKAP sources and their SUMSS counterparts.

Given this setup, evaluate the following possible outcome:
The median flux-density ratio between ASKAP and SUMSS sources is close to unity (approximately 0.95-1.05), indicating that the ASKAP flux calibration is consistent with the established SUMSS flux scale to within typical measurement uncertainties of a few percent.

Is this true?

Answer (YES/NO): NO